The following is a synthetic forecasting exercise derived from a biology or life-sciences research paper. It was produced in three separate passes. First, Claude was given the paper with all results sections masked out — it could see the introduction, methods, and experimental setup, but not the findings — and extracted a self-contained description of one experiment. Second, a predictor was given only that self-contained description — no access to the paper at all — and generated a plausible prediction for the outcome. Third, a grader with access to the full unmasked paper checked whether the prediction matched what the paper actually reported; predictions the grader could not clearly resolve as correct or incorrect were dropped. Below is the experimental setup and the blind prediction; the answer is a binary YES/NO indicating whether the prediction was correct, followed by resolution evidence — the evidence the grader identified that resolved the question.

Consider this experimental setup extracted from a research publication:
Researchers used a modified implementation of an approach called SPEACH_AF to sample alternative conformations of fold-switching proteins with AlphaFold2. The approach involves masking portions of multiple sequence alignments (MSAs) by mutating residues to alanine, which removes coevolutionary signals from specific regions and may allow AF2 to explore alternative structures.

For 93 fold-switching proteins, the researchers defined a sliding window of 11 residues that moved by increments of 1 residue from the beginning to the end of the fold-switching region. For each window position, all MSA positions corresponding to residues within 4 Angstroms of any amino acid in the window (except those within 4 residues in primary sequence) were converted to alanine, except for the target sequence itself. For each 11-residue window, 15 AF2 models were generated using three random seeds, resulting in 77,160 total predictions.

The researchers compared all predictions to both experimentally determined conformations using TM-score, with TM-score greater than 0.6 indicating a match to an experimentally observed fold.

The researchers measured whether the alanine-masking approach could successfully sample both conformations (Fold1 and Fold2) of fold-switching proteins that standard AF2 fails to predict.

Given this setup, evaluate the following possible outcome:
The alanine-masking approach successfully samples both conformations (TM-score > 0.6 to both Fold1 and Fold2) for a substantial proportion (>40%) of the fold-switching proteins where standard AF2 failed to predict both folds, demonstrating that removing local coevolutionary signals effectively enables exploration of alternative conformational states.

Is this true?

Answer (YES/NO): NO